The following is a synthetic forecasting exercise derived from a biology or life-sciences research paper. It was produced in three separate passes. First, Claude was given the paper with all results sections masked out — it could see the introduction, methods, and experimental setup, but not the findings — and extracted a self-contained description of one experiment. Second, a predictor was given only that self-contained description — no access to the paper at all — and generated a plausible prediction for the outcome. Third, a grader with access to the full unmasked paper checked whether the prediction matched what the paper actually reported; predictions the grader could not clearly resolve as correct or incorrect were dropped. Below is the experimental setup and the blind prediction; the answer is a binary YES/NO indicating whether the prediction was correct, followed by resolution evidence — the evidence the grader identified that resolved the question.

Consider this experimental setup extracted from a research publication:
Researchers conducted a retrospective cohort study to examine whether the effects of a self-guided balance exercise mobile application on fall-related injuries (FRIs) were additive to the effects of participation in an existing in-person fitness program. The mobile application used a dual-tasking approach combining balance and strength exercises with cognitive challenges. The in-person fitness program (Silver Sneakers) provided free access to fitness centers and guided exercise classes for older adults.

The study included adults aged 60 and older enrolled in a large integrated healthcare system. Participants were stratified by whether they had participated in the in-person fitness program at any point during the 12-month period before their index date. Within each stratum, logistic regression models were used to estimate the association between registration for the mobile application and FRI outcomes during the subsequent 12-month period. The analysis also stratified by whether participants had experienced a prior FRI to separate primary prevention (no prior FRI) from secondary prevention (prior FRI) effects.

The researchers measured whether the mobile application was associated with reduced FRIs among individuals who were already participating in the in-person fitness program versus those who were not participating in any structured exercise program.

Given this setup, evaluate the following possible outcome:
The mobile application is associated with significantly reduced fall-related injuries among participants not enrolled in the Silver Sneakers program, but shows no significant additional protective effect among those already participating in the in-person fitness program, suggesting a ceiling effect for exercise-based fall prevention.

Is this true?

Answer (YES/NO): YES